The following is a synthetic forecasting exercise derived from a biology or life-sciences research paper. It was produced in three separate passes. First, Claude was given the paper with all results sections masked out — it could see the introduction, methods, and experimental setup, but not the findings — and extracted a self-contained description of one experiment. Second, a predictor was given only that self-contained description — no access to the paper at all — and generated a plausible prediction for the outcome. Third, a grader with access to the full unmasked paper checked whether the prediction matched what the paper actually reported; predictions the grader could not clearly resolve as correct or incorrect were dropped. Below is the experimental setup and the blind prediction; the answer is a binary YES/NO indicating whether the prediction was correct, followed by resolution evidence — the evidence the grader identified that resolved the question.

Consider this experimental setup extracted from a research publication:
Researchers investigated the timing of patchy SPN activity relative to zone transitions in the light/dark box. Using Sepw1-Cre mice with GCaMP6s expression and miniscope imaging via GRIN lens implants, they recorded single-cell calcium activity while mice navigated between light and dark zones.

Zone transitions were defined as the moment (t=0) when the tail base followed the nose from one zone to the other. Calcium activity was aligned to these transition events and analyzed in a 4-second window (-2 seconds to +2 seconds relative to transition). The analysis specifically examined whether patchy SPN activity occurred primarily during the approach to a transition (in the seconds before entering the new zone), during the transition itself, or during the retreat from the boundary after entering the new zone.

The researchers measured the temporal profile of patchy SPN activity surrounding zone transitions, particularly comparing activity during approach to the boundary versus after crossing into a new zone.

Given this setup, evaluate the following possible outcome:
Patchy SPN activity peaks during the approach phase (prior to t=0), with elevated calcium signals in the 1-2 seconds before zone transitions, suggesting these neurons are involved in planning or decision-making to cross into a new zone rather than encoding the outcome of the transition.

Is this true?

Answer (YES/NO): YES